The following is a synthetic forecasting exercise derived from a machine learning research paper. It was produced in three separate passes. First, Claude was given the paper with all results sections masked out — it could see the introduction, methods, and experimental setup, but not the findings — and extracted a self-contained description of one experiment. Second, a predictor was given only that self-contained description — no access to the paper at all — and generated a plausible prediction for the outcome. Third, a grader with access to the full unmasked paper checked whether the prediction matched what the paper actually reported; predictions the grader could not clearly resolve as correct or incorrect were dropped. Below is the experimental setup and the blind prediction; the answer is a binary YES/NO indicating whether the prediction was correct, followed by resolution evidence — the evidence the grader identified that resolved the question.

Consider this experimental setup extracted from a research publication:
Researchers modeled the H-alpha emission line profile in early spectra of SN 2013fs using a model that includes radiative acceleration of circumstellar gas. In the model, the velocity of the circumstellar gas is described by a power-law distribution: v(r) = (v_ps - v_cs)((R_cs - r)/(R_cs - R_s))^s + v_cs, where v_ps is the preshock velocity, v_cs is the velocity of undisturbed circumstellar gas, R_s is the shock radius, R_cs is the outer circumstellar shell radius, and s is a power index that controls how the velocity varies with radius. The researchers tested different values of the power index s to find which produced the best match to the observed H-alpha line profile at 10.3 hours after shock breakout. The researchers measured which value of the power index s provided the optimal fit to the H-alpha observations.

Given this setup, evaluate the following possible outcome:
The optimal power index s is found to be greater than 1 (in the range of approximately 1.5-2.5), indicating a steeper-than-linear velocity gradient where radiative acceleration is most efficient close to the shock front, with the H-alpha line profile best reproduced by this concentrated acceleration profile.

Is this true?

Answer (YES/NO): YES